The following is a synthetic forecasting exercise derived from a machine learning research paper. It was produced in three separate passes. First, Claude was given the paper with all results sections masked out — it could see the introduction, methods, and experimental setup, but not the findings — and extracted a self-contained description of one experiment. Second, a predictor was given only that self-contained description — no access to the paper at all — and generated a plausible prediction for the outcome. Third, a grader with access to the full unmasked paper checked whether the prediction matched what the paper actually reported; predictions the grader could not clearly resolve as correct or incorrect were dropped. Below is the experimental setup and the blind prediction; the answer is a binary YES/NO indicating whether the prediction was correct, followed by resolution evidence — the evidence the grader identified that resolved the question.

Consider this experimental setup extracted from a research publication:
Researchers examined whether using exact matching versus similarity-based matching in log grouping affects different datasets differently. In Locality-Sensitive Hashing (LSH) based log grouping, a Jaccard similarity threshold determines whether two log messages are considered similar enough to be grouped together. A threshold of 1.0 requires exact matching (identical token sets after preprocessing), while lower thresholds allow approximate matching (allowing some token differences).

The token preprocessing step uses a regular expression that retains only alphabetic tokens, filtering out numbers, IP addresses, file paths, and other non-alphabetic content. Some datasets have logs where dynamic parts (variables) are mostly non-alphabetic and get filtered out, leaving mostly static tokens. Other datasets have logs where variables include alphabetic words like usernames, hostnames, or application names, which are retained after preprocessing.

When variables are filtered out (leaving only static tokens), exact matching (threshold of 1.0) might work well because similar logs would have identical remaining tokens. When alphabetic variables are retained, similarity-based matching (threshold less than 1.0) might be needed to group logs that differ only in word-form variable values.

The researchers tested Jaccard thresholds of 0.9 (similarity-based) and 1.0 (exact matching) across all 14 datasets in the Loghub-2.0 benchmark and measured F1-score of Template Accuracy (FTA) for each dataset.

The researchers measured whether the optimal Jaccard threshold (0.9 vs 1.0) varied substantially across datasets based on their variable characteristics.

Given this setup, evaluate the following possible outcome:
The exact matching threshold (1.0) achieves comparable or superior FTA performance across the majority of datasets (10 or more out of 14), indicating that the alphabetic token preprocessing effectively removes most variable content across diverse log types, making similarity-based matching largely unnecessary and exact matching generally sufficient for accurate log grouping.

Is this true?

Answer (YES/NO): NO